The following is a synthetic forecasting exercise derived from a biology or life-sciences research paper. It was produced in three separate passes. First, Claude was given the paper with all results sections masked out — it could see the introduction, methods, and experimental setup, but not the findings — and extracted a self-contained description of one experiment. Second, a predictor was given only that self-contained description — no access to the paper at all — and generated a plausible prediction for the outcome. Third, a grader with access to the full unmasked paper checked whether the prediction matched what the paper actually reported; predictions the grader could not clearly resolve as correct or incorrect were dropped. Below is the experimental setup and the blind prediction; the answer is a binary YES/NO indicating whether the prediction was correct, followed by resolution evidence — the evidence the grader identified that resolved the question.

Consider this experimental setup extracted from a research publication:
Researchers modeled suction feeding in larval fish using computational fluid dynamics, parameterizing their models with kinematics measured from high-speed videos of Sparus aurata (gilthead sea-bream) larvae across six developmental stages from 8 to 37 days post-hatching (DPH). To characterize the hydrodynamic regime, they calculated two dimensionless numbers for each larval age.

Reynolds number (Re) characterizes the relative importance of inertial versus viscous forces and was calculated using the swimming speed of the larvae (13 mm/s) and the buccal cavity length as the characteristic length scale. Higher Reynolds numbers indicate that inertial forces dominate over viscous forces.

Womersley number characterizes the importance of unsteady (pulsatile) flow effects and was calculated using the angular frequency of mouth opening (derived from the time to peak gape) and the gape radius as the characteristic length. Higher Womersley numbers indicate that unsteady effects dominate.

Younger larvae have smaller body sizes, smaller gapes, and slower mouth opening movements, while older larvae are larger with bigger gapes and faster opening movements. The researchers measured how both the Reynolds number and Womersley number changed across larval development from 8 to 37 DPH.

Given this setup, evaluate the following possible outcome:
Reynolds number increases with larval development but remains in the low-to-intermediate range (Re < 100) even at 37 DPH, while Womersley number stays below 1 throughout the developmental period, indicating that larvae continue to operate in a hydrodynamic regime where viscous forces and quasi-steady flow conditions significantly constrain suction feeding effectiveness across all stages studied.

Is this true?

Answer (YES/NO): NO